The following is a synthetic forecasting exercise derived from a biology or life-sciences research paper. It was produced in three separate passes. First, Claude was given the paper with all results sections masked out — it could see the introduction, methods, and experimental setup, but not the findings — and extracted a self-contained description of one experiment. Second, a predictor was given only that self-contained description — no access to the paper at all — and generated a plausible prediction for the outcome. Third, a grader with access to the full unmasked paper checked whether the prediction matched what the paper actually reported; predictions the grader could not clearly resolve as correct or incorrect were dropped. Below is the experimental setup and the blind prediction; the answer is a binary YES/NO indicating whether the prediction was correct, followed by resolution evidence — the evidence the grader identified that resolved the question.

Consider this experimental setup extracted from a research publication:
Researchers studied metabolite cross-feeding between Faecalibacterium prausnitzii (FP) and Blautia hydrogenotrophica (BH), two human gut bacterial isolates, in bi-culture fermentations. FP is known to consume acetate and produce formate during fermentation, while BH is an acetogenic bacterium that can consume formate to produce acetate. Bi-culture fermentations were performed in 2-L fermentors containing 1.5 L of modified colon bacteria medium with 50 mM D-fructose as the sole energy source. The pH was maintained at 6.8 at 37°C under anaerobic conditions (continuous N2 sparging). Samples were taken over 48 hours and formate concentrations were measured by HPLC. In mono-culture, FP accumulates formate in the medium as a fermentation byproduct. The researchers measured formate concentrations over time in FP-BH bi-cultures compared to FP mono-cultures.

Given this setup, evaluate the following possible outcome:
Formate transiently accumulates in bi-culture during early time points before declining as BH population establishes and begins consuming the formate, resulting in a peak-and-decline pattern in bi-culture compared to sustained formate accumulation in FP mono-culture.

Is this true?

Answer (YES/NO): YES